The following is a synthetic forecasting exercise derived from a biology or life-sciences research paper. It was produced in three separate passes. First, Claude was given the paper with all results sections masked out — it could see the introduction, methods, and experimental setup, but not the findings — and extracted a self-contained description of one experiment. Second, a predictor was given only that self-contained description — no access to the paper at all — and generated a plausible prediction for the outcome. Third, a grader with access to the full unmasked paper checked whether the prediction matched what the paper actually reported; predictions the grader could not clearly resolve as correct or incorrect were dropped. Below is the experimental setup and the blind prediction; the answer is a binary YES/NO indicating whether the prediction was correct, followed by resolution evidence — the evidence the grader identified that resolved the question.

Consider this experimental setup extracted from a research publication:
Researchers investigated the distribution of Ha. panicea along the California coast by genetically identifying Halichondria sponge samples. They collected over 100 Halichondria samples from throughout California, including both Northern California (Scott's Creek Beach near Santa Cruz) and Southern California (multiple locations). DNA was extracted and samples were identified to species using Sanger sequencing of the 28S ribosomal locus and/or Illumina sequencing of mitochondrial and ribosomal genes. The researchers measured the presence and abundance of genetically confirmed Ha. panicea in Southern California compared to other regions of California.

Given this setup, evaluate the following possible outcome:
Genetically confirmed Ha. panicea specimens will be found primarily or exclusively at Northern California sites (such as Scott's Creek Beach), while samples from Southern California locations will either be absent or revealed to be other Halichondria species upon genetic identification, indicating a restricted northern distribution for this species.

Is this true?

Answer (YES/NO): YES